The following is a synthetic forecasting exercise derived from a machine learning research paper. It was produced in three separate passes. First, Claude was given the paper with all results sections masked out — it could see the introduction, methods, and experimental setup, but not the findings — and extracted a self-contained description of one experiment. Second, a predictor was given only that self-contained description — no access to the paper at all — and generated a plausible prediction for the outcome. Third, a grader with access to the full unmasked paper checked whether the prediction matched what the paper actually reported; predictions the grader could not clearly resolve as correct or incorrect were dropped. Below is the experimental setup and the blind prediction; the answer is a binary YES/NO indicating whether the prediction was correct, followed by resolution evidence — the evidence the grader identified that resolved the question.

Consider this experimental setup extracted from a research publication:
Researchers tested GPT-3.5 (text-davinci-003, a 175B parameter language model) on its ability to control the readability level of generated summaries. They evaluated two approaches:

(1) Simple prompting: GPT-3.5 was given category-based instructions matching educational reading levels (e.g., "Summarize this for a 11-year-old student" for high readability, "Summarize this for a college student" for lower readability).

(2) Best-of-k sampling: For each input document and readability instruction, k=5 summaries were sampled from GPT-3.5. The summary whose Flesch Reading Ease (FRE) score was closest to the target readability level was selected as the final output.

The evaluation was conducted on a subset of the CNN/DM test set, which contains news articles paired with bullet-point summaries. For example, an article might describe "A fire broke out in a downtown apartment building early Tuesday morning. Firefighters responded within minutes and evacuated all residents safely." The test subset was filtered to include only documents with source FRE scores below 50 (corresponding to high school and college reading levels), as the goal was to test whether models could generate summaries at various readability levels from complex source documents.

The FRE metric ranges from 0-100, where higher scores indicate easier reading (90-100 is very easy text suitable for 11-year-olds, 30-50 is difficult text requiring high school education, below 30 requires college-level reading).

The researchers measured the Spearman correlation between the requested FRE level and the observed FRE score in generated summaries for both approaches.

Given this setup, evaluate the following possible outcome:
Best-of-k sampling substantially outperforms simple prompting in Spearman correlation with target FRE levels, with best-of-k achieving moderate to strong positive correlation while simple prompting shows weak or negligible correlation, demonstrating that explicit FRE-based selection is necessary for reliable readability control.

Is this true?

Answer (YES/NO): YES